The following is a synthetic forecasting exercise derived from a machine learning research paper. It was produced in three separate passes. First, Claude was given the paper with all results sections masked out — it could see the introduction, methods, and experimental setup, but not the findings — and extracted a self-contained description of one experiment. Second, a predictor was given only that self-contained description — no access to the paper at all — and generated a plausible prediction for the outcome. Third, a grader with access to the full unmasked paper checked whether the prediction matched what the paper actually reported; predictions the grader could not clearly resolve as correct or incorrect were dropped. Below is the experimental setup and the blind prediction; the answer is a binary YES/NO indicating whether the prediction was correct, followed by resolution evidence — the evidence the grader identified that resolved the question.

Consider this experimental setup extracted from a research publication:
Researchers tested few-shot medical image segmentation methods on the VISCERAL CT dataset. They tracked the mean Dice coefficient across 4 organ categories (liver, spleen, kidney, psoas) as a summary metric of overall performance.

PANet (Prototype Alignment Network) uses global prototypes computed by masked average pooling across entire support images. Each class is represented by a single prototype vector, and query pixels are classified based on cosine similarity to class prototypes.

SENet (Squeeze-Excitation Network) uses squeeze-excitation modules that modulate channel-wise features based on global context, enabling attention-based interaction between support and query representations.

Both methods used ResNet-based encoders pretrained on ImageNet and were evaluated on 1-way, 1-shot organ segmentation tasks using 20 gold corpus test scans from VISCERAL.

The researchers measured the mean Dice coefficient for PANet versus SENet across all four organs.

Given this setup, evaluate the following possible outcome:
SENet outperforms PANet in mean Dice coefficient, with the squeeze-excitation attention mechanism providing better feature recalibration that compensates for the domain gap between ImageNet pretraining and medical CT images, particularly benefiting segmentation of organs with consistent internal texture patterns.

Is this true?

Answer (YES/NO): YES